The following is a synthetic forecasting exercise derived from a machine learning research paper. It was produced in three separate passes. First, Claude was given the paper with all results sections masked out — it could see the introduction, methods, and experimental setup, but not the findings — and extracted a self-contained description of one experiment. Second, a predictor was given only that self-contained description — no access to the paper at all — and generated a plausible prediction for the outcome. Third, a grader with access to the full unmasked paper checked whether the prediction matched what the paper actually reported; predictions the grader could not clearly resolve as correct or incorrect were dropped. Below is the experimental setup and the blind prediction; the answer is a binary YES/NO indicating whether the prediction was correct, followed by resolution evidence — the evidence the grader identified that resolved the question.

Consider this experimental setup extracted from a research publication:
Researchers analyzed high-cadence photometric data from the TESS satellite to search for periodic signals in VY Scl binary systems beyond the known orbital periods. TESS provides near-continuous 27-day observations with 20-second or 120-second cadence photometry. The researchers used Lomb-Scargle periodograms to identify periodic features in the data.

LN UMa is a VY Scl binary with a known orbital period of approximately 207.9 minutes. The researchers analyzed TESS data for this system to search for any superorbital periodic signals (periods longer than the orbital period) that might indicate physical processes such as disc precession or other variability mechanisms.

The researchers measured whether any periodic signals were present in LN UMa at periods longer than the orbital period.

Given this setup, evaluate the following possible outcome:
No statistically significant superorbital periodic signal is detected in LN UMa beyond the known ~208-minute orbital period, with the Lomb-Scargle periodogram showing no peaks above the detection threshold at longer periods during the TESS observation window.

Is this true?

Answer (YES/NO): NO